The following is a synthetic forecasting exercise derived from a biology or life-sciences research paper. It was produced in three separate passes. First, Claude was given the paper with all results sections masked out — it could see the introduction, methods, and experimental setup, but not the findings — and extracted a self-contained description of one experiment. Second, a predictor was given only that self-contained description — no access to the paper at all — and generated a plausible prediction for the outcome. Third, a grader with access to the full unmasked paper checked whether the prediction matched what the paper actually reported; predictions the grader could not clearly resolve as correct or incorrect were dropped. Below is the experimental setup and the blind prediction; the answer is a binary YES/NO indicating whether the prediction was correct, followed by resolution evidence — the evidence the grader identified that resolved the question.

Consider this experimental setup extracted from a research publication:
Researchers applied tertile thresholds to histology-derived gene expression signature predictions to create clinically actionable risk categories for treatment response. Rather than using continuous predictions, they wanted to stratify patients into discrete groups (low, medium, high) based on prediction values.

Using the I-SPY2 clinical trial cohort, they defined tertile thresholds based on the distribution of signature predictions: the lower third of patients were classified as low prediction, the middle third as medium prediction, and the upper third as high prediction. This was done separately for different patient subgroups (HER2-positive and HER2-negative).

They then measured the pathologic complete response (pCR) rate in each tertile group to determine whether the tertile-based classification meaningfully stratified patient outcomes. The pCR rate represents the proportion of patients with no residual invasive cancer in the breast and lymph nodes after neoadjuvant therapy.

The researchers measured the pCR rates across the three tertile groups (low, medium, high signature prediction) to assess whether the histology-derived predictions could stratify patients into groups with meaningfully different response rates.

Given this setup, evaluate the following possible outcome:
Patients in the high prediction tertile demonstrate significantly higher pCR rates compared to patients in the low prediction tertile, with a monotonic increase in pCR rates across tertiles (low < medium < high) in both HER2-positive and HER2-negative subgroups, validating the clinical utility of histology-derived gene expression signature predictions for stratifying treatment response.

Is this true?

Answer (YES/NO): YES